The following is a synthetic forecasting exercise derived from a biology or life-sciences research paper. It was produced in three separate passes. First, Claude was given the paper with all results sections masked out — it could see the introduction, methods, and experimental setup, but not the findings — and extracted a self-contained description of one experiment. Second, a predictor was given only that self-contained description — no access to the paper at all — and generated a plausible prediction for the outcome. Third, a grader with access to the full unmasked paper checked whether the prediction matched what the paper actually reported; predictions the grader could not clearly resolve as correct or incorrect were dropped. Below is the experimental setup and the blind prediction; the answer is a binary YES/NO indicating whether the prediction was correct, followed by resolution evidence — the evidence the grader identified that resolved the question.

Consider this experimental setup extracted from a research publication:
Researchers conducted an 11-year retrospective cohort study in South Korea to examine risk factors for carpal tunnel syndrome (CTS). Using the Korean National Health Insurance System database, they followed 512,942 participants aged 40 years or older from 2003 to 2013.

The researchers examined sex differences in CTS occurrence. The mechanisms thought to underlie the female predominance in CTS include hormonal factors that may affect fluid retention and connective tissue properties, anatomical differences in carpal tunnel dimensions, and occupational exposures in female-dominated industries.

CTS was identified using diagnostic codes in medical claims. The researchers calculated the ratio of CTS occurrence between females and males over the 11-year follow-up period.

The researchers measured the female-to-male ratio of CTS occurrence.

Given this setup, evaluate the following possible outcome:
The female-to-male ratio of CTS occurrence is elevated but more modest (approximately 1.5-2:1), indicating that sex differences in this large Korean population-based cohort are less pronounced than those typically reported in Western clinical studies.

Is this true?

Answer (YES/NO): NO